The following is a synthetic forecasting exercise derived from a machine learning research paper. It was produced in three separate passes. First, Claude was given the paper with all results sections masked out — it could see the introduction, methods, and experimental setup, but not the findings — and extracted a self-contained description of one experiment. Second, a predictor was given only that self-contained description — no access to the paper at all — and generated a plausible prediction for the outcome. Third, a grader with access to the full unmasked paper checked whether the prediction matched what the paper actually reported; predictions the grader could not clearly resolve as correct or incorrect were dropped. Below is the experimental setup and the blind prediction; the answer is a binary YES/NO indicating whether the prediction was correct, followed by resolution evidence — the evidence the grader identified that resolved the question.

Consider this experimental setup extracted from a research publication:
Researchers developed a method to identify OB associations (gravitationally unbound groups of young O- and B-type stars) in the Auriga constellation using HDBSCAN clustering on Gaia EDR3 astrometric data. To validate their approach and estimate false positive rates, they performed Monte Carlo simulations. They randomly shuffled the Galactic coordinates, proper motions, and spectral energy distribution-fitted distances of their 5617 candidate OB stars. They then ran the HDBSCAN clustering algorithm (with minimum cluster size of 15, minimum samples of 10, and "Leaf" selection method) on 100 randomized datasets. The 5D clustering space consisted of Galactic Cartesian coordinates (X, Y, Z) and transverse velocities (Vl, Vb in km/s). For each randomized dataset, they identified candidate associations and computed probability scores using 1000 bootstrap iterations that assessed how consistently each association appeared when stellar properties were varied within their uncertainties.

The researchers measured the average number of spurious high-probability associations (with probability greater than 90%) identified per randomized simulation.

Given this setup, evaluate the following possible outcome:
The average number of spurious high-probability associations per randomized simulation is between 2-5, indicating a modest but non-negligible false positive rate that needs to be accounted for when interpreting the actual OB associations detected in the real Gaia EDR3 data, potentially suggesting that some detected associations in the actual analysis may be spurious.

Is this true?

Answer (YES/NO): NO